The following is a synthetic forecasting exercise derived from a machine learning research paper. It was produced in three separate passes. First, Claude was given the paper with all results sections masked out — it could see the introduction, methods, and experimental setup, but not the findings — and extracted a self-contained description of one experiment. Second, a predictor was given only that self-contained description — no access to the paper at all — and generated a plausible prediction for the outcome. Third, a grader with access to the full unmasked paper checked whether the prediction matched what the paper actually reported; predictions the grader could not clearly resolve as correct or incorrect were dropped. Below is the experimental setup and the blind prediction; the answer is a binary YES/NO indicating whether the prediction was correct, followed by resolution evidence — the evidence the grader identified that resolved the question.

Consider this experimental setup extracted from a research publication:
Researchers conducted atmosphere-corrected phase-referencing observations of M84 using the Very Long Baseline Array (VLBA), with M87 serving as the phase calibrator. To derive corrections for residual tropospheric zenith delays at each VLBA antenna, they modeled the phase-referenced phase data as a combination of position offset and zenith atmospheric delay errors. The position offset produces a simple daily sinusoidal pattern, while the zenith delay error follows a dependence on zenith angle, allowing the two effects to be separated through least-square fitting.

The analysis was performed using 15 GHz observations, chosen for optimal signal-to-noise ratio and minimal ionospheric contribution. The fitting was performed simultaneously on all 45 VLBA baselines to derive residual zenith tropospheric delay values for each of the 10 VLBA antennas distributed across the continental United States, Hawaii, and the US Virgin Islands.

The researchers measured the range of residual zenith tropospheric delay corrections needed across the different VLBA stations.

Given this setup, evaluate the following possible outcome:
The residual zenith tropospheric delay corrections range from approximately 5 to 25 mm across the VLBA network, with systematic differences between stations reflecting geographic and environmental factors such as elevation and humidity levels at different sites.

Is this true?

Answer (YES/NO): NO